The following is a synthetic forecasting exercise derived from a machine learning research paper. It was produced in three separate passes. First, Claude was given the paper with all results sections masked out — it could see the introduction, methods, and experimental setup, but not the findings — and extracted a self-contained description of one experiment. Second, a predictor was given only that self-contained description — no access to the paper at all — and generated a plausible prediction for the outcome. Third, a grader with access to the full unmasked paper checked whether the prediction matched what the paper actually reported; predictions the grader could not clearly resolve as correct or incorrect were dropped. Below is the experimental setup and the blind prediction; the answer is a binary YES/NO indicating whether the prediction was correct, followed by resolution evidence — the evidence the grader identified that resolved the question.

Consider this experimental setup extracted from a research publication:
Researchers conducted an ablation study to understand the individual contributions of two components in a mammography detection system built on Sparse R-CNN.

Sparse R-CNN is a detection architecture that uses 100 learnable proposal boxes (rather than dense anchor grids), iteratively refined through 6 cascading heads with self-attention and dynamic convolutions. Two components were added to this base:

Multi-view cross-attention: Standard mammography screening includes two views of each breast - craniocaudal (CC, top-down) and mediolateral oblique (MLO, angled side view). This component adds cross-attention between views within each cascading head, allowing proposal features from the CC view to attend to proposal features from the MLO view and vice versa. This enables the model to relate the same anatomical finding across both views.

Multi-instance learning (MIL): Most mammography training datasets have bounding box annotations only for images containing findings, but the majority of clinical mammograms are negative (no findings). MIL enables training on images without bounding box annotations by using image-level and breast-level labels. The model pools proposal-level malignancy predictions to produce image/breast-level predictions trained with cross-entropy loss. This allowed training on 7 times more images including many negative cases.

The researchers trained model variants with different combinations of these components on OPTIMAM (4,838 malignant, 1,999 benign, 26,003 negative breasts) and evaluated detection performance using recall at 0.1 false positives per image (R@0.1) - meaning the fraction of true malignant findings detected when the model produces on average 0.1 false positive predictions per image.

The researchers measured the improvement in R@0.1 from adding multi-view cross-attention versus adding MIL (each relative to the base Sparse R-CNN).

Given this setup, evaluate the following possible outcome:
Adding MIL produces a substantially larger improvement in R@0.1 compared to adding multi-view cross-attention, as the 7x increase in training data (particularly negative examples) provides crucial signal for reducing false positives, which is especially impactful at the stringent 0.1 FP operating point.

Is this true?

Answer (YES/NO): YES